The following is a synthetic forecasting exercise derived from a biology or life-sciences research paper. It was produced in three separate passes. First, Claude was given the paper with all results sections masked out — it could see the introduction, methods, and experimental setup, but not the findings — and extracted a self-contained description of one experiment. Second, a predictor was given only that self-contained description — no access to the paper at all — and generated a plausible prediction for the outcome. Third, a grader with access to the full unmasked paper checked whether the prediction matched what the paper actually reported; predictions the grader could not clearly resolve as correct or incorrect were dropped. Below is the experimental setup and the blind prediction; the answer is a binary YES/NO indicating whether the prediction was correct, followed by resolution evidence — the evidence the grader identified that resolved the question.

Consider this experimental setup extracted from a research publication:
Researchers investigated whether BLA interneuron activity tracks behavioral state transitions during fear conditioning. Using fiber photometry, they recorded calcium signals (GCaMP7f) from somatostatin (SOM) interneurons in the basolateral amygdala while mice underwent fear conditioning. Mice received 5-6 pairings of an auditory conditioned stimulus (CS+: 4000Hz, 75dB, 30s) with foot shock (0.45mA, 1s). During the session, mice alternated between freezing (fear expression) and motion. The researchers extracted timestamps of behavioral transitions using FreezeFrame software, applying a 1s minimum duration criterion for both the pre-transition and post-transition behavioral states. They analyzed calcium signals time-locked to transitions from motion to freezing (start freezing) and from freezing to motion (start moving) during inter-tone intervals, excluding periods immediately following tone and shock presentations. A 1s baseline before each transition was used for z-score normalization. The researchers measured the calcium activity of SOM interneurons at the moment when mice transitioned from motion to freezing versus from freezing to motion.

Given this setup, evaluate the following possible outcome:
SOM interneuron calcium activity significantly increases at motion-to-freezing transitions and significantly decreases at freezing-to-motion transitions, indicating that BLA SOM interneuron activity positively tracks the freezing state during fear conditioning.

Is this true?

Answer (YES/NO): NO